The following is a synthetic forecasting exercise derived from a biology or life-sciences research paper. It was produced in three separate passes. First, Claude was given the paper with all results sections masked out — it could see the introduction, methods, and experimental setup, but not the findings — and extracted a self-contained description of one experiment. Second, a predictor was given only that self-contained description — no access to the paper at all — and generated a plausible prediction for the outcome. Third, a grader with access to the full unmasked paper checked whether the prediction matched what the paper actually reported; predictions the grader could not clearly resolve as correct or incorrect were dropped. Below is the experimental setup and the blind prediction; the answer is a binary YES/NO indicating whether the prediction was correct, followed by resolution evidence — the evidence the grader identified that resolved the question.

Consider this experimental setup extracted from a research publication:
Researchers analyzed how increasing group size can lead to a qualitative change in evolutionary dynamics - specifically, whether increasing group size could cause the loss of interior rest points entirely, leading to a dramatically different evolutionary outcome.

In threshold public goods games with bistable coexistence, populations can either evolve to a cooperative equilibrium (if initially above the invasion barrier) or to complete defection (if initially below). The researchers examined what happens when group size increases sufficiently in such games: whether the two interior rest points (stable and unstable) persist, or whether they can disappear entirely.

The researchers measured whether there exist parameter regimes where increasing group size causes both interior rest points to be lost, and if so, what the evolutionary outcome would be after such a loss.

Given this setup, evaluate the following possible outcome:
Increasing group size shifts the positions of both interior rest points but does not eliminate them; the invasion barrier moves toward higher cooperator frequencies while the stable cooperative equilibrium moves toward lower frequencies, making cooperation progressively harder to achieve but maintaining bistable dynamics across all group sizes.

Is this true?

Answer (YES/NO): NO